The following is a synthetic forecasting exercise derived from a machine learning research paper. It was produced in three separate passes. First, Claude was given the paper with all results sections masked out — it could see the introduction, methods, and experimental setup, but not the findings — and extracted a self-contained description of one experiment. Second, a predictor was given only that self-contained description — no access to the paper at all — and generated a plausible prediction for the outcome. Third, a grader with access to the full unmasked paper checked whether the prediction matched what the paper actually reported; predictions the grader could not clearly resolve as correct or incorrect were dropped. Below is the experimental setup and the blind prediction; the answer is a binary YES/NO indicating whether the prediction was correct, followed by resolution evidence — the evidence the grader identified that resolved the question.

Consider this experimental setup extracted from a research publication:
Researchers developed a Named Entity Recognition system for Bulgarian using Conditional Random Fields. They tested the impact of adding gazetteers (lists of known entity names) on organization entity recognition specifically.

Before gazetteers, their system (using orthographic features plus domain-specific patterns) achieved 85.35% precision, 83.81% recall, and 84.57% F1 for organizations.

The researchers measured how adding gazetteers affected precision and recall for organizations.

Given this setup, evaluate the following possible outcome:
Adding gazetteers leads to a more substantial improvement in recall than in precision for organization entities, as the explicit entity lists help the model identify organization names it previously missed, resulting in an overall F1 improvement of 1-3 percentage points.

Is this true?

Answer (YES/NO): NO